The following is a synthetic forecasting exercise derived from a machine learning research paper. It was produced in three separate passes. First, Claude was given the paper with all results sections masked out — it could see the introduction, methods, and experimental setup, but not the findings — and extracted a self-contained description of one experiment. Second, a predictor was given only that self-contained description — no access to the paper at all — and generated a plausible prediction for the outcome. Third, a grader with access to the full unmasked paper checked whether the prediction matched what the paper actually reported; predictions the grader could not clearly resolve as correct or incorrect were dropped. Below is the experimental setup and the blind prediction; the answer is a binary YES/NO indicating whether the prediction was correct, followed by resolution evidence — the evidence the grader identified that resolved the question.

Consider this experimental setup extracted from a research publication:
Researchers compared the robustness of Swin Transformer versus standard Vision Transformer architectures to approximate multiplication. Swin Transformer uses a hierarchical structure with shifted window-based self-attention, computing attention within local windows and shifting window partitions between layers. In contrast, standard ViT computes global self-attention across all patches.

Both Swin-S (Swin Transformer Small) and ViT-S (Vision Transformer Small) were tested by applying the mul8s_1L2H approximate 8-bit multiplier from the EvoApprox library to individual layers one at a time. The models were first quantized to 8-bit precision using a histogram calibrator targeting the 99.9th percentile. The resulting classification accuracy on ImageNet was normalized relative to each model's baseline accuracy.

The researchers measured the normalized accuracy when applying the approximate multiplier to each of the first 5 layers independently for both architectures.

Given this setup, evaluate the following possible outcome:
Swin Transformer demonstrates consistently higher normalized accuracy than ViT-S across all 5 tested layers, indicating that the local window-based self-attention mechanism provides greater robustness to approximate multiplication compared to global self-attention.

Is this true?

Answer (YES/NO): YES